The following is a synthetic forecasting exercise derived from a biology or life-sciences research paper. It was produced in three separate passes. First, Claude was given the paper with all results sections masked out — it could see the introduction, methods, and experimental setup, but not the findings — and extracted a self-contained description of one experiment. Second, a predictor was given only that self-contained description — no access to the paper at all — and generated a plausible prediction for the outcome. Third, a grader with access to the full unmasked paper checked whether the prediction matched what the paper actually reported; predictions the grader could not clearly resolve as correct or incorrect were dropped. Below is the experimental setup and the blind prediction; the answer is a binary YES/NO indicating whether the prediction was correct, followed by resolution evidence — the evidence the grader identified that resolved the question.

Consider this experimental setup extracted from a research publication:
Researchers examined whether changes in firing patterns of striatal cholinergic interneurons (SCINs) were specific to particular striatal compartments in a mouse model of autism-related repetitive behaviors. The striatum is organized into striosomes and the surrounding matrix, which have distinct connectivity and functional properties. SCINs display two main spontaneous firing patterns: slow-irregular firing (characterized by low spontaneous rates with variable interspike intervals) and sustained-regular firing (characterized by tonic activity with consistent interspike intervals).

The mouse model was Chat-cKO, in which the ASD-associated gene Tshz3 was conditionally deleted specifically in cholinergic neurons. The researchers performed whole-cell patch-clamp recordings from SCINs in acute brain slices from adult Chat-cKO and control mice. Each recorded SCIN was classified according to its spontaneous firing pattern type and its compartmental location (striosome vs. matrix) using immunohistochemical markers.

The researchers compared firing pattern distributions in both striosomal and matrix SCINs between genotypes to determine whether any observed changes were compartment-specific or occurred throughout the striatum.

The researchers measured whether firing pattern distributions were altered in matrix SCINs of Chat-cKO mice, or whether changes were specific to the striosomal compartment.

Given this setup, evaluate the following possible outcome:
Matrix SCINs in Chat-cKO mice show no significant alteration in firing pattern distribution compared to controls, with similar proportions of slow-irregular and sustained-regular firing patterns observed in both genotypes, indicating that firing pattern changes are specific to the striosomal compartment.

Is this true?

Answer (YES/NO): YES